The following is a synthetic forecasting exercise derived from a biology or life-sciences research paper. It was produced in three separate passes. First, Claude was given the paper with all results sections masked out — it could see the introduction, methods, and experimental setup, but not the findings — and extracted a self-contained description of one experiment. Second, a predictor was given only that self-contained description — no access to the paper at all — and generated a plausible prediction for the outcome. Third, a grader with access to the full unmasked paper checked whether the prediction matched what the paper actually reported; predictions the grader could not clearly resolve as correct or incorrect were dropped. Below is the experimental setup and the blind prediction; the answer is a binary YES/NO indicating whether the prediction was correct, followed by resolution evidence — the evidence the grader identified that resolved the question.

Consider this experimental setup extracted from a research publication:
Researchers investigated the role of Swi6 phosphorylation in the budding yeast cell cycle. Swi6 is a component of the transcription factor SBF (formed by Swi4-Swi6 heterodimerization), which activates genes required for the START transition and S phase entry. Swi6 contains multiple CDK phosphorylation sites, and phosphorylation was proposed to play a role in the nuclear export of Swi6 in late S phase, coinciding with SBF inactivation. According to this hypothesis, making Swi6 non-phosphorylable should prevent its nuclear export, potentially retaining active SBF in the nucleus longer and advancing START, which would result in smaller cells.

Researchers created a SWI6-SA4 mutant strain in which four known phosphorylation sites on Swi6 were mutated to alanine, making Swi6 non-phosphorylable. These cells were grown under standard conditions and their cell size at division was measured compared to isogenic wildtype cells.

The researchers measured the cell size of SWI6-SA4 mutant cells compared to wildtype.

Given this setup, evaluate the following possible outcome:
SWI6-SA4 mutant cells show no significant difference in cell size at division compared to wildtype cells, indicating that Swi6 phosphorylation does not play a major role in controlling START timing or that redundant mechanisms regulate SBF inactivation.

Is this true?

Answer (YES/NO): YES